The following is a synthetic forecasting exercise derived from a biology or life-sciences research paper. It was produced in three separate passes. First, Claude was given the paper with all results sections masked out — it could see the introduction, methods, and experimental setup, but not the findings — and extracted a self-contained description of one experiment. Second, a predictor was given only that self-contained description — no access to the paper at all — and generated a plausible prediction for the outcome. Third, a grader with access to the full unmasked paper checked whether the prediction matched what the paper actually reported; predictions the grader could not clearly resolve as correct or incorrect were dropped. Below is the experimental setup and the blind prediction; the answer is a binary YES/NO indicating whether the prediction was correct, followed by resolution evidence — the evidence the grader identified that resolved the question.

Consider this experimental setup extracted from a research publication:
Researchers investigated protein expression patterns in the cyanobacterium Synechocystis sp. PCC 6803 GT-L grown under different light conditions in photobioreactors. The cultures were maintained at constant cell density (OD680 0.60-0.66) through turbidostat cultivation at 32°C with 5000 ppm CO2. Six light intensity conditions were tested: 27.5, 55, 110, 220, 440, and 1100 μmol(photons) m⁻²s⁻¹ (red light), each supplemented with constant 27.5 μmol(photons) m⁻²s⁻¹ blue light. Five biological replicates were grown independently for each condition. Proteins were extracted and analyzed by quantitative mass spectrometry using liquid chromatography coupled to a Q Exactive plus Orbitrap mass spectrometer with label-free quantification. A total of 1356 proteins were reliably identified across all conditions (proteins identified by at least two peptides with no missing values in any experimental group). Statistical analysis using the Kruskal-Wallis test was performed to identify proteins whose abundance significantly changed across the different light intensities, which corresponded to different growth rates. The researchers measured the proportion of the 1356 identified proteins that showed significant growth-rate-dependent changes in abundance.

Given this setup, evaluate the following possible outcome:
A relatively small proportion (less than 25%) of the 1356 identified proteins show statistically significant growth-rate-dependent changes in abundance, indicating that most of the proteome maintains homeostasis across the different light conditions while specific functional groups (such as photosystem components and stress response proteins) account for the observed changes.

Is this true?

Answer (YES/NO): NO